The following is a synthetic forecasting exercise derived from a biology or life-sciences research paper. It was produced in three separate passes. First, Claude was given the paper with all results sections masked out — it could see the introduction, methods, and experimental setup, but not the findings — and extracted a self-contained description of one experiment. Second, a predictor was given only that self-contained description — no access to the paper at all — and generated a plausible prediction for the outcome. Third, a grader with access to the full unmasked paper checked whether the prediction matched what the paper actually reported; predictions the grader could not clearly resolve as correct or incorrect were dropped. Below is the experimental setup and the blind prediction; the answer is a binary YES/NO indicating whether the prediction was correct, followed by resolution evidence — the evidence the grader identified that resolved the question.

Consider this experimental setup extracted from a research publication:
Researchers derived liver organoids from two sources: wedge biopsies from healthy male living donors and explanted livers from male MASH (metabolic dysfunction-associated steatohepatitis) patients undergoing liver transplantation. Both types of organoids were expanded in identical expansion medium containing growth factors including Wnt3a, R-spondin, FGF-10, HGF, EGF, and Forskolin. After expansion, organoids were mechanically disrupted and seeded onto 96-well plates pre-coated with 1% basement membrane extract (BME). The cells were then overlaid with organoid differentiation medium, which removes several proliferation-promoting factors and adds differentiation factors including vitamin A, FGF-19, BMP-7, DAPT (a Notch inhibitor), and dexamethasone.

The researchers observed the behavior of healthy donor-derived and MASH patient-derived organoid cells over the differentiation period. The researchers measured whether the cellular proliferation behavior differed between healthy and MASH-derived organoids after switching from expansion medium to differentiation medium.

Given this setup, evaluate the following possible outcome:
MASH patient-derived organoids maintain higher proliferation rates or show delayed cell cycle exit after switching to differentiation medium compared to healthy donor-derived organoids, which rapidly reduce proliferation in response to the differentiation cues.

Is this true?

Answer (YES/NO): NO